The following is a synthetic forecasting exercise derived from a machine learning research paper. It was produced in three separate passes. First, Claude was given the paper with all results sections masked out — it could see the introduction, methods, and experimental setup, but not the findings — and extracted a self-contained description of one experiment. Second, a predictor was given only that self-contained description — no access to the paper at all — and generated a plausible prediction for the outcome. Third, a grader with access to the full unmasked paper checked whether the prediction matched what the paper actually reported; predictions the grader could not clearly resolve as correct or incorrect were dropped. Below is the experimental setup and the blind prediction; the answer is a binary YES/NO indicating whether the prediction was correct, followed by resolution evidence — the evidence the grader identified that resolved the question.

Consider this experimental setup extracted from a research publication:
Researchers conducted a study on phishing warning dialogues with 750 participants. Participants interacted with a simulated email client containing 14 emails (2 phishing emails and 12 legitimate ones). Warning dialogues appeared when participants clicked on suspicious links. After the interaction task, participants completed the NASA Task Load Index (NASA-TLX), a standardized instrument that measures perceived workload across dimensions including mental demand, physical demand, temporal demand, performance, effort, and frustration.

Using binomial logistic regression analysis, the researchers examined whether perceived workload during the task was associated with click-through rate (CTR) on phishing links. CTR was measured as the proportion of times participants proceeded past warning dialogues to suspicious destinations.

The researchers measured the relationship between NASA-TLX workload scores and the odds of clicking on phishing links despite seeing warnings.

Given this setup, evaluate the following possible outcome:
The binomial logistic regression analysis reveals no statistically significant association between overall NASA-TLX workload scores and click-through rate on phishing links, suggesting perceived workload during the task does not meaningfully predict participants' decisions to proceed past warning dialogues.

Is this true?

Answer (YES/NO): NO